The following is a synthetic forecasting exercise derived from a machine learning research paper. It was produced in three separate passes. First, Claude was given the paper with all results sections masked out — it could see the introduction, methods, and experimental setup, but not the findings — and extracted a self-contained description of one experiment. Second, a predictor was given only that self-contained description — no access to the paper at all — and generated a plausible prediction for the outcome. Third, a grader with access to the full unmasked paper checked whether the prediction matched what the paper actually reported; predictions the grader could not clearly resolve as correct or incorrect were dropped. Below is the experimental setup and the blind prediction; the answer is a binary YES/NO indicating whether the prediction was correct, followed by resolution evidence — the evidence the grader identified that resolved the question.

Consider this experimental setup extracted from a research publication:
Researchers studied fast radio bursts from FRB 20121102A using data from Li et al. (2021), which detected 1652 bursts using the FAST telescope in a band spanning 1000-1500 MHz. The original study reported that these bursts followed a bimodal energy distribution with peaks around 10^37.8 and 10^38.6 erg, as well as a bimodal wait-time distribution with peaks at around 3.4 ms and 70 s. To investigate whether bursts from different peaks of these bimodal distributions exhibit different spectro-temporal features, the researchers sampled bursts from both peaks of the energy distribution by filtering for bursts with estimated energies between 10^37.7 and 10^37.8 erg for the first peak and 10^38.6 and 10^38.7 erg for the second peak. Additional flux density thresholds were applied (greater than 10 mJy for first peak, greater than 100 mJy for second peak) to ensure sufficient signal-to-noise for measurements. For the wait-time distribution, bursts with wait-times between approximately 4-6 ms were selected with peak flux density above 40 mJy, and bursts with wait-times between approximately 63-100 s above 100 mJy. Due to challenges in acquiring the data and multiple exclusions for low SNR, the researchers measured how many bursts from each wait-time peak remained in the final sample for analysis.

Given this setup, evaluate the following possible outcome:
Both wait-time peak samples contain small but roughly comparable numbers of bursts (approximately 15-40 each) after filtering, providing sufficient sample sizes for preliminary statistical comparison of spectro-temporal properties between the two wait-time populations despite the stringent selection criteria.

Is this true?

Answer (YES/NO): NO